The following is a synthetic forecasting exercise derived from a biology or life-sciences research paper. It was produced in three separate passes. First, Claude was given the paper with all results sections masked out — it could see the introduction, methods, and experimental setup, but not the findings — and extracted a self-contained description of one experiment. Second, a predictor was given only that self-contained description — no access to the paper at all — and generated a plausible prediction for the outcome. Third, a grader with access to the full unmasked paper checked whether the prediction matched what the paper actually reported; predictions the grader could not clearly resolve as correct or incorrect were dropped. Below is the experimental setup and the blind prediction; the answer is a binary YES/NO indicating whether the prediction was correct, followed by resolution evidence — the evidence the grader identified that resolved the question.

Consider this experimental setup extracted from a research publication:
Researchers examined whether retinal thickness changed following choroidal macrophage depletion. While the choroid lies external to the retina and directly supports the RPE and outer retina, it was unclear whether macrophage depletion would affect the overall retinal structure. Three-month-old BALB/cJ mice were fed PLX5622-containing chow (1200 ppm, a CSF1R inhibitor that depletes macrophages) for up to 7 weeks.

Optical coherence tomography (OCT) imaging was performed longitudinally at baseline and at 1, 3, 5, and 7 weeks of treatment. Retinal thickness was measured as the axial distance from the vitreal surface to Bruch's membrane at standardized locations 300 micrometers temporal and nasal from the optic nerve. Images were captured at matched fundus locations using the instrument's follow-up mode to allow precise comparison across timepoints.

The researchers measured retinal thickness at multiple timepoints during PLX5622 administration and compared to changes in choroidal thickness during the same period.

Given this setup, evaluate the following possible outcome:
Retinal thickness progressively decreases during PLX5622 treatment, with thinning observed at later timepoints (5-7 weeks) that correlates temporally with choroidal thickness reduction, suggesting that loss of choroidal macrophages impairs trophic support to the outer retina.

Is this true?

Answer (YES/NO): NO